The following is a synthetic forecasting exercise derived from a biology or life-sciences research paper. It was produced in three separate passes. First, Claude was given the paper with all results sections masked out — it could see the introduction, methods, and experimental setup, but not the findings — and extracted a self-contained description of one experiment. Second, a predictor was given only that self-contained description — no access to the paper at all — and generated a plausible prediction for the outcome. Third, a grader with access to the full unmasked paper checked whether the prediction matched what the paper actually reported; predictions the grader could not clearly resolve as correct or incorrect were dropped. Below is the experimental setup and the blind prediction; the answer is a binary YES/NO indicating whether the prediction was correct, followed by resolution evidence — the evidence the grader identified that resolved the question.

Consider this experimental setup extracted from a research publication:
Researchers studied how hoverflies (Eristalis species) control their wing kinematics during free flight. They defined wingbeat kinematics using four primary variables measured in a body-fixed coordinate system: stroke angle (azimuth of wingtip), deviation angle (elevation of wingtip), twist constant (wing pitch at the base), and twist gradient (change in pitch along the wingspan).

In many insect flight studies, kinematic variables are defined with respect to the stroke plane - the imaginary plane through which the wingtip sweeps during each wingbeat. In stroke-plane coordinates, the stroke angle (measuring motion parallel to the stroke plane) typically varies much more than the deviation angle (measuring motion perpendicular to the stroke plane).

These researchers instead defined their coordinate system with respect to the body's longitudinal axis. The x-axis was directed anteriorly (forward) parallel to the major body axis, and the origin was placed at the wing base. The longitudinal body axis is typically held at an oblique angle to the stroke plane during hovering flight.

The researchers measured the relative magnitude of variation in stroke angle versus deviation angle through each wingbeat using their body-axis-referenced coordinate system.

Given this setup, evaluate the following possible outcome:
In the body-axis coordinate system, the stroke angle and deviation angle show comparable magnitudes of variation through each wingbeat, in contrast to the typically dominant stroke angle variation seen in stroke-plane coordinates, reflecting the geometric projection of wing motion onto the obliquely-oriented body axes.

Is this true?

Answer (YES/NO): YES